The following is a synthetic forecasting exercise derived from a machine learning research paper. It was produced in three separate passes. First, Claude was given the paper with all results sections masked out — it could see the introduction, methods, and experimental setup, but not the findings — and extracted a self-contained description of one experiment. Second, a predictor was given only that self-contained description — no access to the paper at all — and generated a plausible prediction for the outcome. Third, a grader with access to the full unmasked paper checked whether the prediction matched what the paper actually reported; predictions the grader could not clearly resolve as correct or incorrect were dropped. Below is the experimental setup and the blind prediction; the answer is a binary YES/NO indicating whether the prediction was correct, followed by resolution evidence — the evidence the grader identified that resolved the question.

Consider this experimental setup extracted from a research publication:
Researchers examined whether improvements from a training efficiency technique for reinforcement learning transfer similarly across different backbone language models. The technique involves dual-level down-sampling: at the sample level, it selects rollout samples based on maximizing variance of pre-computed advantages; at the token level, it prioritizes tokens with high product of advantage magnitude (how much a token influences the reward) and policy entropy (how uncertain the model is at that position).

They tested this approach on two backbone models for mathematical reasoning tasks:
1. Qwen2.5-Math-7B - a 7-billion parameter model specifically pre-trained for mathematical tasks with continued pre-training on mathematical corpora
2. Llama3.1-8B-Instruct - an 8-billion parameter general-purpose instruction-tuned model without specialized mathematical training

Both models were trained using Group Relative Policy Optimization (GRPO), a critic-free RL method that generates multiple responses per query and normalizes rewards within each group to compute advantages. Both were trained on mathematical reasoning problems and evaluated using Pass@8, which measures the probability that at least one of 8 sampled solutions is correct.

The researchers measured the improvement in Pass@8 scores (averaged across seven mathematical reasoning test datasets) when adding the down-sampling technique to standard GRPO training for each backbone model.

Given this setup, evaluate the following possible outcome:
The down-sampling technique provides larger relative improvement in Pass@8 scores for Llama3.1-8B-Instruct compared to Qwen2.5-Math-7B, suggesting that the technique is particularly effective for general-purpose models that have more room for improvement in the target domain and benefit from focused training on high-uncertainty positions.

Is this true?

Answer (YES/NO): YES